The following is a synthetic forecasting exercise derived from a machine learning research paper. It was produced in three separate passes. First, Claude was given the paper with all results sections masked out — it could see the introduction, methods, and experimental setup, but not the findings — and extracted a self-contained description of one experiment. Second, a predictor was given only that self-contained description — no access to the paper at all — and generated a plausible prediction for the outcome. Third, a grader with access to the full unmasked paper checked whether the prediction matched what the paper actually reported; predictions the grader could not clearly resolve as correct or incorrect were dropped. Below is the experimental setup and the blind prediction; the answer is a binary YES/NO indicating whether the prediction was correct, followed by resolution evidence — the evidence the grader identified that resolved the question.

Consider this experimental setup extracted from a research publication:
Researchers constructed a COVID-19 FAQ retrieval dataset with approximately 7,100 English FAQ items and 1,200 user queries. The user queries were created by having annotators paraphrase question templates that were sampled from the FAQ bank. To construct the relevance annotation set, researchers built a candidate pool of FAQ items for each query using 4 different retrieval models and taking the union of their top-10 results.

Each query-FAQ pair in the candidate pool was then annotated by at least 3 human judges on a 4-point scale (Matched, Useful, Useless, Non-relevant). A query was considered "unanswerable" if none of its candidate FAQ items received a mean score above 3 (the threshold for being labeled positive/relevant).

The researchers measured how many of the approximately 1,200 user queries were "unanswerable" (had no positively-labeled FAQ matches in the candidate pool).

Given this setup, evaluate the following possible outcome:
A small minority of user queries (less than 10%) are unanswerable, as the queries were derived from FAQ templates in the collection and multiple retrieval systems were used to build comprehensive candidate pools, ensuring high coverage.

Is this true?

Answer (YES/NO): YES